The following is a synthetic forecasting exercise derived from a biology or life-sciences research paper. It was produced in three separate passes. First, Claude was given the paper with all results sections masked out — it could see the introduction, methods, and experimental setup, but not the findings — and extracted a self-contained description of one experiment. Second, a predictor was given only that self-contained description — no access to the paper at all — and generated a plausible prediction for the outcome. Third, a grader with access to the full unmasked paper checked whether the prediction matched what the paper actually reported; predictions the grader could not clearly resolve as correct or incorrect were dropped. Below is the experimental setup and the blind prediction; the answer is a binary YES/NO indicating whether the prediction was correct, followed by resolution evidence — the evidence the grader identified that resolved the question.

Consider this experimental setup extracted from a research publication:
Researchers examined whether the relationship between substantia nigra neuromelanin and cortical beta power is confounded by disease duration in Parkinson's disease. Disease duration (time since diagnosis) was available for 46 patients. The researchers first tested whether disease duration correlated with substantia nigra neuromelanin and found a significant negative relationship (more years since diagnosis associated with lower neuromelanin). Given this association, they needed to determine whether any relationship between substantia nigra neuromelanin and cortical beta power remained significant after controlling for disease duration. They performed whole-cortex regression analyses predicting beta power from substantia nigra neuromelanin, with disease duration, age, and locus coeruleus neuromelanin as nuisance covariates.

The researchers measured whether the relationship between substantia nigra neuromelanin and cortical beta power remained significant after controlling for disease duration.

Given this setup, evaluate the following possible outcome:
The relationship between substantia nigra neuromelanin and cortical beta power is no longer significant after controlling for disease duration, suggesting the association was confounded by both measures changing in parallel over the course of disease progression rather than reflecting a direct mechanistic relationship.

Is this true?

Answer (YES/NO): NO